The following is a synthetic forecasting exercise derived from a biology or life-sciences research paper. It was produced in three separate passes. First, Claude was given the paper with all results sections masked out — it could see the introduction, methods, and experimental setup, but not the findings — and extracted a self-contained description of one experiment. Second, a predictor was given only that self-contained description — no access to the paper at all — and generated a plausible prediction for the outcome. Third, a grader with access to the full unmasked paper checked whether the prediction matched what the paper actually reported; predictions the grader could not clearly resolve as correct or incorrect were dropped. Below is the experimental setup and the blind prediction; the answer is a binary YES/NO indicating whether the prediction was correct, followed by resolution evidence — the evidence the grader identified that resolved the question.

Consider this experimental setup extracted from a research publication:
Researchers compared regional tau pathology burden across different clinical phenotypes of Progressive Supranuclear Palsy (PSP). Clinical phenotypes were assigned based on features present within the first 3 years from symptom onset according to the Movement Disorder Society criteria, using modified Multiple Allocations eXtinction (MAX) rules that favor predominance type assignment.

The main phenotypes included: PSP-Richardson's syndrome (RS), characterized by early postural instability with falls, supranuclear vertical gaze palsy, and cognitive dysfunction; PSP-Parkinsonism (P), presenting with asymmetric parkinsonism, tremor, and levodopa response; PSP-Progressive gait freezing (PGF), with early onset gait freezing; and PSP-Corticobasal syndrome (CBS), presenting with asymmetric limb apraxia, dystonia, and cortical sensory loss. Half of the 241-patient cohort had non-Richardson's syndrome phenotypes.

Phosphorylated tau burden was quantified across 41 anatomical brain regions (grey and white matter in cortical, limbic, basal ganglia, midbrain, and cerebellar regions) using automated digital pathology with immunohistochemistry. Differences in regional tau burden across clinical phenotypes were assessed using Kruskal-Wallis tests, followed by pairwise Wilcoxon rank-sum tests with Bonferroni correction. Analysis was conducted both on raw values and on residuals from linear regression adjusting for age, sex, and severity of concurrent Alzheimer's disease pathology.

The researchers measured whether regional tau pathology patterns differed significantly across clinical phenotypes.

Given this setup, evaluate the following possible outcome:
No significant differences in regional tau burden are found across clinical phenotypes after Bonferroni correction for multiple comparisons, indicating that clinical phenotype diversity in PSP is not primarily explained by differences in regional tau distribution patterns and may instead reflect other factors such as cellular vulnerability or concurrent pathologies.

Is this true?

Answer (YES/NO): NO